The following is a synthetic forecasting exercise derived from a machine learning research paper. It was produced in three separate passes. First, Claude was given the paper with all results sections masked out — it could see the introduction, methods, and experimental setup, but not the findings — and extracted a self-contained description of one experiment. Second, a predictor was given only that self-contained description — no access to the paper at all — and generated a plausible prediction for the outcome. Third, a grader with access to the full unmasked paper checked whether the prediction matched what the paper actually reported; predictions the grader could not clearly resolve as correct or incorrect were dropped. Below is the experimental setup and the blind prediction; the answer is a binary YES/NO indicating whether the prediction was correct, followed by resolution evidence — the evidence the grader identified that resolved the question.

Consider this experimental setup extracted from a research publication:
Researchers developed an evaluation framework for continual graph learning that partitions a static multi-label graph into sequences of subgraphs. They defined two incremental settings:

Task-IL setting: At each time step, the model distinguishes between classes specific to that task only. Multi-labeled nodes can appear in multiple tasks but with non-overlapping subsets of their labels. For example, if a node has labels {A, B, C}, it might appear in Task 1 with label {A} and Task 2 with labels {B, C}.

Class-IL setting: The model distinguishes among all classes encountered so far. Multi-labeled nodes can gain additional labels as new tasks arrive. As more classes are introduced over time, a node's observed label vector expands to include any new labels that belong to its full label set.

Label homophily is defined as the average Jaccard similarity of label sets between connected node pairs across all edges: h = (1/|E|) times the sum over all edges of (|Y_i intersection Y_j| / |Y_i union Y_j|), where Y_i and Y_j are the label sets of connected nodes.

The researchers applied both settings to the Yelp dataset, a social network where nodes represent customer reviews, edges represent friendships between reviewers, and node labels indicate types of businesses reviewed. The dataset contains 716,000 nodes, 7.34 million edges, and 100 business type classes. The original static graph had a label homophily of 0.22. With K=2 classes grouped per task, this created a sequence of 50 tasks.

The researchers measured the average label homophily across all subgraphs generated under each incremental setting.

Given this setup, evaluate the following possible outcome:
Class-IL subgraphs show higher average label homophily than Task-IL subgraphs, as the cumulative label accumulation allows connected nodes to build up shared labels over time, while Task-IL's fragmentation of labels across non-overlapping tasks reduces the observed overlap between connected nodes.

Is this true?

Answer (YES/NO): NO